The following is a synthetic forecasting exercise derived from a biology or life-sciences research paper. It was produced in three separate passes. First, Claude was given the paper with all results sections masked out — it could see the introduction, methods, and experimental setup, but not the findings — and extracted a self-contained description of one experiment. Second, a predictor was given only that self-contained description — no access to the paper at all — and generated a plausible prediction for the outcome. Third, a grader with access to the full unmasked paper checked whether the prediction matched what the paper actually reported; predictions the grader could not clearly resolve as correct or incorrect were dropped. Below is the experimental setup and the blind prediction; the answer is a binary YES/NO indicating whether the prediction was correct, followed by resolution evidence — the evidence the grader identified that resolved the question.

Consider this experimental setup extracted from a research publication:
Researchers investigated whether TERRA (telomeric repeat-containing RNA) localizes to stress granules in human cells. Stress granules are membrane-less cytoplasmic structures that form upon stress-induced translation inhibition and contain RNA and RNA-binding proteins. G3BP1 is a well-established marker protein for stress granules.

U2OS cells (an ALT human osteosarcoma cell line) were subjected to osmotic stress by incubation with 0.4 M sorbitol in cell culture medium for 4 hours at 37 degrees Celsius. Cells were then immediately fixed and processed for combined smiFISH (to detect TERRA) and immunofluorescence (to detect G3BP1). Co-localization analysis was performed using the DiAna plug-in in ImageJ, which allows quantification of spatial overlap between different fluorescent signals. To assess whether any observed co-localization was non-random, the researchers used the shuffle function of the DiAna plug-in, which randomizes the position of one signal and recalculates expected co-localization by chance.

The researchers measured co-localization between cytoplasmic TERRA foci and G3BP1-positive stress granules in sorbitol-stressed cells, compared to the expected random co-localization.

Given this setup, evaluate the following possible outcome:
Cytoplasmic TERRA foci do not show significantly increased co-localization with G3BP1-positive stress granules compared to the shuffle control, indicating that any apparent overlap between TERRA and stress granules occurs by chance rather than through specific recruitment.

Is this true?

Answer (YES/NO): NO